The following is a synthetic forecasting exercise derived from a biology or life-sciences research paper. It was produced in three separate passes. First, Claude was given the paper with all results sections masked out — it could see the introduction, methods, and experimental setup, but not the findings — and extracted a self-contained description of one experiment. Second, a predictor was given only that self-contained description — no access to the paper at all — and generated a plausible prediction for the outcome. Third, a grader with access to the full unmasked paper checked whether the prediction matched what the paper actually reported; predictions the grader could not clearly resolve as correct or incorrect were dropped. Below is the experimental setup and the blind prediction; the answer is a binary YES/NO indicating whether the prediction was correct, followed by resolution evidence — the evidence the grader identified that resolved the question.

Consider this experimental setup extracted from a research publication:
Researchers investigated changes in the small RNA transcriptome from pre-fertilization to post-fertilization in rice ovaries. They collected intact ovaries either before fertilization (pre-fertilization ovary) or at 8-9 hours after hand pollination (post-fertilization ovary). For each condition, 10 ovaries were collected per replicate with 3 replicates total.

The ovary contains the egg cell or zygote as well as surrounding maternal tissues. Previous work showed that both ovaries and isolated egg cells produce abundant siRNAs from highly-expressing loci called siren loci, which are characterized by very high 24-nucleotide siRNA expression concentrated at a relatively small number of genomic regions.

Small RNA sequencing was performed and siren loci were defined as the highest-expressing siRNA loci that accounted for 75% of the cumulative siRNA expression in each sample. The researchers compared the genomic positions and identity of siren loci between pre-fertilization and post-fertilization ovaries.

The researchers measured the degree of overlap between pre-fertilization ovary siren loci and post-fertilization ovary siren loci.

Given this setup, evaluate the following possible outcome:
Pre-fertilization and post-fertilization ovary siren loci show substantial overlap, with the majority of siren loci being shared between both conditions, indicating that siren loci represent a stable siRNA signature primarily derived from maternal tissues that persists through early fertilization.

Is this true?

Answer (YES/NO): YES